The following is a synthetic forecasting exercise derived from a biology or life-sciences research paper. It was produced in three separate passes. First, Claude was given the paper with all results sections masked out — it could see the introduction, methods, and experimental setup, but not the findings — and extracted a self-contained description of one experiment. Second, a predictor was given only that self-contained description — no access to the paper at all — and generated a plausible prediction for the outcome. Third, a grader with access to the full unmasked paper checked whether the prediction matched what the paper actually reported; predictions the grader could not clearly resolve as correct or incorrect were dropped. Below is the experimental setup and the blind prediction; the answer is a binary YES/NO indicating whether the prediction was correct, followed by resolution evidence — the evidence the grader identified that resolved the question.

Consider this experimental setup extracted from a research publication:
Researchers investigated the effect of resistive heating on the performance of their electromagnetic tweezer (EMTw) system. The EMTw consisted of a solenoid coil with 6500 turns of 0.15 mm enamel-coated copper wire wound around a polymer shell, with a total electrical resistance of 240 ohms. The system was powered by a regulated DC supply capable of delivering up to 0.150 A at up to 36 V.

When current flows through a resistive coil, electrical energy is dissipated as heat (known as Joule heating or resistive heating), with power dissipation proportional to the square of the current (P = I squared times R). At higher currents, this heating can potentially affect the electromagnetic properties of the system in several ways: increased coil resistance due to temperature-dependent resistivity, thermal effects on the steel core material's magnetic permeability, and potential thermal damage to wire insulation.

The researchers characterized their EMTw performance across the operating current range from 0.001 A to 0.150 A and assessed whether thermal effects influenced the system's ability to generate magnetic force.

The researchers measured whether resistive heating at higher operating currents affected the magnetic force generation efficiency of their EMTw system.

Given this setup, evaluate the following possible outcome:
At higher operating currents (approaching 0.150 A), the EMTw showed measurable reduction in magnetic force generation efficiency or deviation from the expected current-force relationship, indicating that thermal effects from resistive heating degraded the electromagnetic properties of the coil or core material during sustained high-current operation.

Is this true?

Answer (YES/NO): YES